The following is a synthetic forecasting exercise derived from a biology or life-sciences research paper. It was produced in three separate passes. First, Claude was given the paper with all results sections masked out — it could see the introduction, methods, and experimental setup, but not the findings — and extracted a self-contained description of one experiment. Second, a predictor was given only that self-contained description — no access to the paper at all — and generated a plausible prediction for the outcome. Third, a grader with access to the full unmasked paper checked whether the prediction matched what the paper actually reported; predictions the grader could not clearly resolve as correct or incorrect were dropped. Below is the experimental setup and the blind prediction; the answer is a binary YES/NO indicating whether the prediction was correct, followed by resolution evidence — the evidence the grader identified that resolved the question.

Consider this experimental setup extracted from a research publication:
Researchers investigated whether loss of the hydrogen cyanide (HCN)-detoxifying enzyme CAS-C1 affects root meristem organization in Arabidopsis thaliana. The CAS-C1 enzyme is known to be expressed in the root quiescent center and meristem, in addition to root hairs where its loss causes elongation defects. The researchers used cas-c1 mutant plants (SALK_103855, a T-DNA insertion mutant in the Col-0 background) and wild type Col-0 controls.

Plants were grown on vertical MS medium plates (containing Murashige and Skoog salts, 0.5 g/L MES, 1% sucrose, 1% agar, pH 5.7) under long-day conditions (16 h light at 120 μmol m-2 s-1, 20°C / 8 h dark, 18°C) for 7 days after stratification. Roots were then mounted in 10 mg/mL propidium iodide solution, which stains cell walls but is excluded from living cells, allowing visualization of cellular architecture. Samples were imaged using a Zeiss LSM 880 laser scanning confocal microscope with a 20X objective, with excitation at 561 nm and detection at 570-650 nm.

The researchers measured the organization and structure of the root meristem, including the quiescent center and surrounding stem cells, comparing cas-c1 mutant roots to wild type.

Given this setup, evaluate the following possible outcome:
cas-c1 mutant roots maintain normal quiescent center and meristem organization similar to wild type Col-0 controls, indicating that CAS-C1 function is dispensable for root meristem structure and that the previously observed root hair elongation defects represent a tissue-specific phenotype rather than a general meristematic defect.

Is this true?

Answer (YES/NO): YES